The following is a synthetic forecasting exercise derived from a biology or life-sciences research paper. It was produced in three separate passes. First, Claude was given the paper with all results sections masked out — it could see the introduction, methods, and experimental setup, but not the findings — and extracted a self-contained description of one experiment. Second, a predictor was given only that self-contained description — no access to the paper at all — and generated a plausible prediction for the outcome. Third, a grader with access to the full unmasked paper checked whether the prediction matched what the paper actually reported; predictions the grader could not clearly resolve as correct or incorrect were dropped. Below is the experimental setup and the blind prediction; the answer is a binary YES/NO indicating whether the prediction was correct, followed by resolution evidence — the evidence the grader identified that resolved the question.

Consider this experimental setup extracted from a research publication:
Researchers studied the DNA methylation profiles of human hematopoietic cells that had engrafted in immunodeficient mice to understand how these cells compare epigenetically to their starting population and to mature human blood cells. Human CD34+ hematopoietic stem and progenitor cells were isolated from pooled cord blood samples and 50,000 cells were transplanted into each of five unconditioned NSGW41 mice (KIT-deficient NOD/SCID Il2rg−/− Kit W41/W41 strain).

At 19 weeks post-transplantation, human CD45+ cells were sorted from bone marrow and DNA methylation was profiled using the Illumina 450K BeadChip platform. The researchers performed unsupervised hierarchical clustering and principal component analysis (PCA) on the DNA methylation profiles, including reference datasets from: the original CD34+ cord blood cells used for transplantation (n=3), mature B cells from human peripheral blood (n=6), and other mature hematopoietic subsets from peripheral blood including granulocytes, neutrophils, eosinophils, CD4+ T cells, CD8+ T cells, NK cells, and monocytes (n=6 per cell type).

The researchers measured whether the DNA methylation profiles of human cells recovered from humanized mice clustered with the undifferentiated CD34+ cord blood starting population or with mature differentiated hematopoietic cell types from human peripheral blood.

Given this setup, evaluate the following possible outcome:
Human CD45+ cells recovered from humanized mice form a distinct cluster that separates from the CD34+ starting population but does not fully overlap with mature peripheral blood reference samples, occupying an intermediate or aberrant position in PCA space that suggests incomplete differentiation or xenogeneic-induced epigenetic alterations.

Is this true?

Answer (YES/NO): NO